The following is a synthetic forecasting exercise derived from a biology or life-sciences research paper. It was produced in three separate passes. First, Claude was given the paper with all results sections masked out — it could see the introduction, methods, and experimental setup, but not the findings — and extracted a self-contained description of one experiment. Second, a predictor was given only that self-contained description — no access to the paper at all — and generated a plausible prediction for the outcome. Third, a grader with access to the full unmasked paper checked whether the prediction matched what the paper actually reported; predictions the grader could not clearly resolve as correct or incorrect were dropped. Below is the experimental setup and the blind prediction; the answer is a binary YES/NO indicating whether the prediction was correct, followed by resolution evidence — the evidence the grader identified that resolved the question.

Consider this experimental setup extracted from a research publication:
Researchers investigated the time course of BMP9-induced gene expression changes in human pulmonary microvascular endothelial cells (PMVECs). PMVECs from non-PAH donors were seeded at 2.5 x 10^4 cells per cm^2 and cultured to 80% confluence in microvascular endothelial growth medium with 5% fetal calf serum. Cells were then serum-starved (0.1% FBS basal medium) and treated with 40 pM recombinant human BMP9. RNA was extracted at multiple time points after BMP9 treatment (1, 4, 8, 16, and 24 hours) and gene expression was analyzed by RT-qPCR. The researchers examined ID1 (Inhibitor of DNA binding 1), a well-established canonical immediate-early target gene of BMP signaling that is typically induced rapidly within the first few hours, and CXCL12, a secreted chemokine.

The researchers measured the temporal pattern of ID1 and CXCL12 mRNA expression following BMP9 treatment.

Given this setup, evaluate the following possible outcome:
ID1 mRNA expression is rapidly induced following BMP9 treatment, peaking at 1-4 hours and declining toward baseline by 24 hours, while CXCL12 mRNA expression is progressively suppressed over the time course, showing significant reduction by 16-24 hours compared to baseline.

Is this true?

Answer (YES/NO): NO